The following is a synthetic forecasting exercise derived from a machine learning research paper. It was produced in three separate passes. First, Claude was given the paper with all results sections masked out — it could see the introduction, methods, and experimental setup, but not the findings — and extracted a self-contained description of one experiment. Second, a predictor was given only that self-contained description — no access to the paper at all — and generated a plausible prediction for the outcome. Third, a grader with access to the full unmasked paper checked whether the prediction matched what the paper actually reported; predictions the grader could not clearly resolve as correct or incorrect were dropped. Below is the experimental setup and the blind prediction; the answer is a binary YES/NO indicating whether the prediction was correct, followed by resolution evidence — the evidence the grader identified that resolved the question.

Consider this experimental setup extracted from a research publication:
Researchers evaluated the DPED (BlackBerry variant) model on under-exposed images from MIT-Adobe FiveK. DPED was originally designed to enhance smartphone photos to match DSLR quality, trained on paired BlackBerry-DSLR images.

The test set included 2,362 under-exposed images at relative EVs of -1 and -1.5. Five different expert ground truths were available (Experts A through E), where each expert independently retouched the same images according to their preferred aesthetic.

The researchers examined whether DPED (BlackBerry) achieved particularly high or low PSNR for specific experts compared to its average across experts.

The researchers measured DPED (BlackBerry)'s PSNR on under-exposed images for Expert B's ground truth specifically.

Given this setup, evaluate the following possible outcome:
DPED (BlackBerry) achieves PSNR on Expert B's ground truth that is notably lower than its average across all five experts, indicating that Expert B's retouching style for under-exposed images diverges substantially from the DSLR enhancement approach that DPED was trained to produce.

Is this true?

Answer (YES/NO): NO